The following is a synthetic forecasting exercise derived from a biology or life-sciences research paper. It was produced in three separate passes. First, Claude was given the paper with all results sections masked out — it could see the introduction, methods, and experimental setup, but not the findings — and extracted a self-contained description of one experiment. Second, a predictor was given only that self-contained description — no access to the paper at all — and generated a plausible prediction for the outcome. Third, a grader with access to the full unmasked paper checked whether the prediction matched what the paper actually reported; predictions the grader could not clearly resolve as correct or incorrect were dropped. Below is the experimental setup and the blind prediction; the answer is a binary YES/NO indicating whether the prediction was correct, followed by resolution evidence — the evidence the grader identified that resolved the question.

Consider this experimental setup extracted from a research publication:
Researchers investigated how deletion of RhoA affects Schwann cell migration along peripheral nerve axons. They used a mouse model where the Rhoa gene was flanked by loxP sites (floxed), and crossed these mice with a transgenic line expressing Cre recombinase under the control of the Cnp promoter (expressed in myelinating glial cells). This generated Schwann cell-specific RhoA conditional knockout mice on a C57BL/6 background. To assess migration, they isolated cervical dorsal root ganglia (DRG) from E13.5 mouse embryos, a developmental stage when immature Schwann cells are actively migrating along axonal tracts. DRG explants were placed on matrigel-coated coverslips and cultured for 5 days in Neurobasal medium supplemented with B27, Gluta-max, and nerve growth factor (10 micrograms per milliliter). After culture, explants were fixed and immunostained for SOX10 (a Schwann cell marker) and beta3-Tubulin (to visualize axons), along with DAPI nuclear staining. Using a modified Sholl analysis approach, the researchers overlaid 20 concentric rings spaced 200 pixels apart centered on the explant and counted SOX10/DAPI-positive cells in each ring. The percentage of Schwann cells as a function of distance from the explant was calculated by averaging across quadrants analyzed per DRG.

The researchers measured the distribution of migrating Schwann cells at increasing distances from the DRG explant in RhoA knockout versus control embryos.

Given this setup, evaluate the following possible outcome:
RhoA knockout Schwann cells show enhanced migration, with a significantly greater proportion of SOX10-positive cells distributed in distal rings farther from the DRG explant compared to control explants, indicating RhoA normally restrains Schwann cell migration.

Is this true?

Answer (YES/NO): NO